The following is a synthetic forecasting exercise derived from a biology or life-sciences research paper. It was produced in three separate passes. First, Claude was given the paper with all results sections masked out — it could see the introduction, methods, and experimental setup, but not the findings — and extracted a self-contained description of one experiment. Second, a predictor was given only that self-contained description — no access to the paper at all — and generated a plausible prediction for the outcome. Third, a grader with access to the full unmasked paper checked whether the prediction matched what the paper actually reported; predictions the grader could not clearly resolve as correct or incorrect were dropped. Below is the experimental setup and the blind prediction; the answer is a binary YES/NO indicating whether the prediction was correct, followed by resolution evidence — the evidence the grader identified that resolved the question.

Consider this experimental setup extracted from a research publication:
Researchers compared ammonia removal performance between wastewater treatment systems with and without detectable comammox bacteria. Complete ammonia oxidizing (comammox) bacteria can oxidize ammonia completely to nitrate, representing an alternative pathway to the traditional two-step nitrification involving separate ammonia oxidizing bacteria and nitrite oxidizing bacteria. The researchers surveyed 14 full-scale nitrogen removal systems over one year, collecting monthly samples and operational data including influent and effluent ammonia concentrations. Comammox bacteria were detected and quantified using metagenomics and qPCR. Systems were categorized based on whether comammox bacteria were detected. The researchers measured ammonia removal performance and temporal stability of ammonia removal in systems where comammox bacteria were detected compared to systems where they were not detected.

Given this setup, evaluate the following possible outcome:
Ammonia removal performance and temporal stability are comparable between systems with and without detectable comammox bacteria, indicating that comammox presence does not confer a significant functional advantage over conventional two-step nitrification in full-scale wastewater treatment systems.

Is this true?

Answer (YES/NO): NO